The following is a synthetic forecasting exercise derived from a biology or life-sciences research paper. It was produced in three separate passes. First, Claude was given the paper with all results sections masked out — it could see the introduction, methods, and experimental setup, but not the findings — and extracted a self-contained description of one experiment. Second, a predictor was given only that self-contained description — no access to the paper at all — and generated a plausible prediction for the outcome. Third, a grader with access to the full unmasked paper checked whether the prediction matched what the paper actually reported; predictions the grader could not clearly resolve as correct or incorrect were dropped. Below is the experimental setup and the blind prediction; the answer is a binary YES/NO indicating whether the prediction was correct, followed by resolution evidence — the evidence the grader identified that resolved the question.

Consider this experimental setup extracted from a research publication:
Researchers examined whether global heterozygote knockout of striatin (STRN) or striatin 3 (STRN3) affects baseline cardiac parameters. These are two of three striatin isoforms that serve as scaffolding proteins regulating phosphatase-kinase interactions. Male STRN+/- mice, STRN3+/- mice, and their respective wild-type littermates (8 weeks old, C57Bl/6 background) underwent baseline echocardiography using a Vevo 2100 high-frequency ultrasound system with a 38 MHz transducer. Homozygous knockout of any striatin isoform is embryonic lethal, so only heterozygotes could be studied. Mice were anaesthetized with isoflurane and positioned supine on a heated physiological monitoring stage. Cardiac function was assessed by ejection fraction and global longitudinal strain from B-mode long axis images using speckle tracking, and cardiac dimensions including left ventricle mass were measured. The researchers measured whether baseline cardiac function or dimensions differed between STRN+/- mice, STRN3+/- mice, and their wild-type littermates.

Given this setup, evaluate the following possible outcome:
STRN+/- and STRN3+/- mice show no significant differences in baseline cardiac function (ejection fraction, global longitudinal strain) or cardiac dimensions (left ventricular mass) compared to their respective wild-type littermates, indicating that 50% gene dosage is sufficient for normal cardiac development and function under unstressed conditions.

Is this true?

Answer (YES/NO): YES